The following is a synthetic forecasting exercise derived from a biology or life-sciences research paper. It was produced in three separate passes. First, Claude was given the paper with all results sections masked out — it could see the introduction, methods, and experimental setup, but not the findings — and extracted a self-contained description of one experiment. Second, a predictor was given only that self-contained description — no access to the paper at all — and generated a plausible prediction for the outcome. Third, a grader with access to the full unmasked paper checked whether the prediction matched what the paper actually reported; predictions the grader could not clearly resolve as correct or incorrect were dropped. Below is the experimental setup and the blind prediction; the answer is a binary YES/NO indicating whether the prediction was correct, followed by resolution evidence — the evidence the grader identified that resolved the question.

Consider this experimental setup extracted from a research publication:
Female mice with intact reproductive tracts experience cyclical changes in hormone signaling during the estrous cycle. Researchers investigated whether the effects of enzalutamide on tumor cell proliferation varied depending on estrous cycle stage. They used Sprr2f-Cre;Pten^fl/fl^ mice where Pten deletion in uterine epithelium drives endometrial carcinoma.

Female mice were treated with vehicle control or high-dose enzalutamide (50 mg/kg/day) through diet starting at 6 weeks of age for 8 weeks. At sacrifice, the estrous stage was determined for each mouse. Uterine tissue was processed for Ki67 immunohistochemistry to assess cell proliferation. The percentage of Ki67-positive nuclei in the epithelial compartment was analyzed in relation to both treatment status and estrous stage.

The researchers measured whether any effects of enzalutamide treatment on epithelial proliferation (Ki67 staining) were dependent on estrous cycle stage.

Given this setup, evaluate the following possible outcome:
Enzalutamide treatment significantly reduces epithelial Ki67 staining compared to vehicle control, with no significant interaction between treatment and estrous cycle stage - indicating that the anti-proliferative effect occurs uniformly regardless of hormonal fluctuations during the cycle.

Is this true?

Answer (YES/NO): NO